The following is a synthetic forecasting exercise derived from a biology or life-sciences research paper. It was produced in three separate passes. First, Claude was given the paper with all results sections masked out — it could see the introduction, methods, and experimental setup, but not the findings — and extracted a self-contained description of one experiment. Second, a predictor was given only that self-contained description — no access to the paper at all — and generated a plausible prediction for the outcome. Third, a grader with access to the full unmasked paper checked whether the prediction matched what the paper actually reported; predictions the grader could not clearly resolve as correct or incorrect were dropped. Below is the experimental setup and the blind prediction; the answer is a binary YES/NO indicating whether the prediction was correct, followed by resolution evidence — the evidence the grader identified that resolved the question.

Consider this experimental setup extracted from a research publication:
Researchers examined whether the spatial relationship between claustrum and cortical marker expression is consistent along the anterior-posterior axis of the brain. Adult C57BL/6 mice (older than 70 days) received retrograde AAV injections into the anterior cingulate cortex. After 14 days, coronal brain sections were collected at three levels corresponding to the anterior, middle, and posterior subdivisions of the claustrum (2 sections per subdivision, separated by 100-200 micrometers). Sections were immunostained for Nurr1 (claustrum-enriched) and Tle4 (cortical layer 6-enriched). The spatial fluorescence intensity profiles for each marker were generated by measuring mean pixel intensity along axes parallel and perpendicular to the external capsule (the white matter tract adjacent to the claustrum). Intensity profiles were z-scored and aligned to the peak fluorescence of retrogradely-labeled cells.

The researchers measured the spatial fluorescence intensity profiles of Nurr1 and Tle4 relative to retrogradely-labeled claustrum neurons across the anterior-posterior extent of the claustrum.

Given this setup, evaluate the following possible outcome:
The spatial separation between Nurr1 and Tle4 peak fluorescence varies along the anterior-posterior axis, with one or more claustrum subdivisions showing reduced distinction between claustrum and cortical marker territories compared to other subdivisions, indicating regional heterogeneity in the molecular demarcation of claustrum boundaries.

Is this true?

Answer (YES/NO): NO